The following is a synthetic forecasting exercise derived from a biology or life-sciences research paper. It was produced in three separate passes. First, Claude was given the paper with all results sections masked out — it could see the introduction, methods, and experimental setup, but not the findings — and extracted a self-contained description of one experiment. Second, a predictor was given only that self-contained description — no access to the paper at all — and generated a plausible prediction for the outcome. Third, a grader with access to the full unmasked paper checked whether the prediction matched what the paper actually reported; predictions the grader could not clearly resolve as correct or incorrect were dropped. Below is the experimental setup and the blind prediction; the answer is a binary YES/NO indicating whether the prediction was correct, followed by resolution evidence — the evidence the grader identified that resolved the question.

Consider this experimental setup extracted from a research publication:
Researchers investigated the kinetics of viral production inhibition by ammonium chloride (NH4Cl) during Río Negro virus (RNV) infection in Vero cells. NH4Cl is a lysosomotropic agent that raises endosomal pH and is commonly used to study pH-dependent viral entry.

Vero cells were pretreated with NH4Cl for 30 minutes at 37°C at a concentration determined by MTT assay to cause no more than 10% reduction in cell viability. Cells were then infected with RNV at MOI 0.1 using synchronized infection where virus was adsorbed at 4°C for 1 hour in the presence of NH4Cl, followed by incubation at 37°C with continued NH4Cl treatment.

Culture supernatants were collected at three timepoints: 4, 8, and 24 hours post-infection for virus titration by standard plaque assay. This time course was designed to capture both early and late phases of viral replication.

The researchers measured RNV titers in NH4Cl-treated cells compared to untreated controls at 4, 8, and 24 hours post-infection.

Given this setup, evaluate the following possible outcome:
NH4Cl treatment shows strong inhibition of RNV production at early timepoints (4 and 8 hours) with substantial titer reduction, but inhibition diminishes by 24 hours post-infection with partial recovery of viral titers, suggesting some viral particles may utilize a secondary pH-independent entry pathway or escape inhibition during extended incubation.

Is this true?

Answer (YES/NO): NO